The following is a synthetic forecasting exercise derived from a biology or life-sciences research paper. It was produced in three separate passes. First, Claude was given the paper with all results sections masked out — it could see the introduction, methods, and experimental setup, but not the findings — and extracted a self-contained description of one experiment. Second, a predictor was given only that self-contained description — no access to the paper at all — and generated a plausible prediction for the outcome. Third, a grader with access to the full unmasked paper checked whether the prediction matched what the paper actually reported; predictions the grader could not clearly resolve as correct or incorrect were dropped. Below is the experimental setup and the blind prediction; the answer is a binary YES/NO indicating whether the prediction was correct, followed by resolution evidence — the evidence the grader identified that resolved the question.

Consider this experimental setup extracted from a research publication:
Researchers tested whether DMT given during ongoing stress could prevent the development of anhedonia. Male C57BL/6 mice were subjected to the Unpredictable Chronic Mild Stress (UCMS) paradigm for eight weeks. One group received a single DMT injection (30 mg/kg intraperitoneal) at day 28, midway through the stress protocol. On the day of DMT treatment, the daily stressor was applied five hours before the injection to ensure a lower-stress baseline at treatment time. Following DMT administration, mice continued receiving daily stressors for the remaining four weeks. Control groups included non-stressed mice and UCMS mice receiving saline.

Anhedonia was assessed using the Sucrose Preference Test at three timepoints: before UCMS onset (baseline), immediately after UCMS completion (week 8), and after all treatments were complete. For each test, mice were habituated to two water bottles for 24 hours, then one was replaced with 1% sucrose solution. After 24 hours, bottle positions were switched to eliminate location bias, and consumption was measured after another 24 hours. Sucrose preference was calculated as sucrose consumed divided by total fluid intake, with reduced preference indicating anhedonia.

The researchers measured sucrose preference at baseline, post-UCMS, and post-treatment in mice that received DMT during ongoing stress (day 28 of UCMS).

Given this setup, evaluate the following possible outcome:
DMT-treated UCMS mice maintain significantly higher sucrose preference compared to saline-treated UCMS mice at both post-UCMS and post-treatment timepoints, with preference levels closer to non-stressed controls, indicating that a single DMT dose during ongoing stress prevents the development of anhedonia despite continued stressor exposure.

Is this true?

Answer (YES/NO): NO